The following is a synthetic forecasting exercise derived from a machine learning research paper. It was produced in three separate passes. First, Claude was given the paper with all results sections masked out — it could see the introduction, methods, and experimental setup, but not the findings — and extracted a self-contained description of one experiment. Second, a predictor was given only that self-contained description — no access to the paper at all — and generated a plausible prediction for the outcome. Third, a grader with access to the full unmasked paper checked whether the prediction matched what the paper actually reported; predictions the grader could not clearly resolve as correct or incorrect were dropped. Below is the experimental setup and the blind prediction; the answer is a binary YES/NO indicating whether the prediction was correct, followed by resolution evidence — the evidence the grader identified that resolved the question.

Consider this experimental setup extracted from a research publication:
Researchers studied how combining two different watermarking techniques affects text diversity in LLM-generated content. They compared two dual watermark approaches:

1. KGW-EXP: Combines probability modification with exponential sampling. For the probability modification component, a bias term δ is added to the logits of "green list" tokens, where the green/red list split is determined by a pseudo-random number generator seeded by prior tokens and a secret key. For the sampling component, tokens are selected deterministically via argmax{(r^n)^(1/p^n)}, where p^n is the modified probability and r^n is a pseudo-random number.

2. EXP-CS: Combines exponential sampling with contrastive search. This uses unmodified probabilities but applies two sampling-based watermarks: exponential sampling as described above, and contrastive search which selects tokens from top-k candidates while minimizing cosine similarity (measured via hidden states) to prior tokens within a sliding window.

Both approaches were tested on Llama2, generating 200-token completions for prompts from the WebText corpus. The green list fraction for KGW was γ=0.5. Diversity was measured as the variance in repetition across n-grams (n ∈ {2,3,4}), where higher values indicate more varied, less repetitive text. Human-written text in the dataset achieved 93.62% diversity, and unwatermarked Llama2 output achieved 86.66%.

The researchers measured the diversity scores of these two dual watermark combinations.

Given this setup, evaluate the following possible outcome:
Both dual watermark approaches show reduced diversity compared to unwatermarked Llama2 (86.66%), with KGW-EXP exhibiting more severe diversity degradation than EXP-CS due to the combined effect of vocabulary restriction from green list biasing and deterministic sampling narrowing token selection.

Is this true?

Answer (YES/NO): YES